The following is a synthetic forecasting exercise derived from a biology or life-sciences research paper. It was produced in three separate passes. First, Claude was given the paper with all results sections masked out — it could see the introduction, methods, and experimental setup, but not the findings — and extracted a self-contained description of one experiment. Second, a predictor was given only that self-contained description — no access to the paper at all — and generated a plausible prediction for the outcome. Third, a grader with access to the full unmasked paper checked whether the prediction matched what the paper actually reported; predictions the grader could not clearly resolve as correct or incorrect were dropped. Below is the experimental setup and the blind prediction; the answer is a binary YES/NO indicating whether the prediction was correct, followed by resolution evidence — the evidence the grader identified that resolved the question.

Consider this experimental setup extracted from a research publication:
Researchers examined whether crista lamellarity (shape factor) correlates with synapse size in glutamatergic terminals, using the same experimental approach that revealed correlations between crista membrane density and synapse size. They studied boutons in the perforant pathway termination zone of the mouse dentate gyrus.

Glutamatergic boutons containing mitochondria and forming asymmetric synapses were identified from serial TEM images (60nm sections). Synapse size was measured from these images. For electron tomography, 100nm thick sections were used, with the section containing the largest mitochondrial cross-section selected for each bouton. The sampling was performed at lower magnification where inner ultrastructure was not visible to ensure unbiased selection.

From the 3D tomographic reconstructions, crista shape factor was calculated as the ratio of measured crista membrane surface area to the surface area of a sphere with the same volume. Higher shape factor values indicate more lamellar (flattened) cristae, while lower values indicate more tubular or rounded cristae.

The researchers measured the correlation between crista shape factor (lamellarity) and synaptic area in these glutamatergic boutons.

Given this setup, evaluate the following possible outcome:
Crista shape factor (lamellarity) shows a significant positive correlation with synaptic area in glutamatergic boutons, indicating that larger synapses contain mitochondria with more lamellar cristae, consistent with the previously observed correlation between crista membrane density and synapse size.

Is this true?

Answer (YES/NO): YES